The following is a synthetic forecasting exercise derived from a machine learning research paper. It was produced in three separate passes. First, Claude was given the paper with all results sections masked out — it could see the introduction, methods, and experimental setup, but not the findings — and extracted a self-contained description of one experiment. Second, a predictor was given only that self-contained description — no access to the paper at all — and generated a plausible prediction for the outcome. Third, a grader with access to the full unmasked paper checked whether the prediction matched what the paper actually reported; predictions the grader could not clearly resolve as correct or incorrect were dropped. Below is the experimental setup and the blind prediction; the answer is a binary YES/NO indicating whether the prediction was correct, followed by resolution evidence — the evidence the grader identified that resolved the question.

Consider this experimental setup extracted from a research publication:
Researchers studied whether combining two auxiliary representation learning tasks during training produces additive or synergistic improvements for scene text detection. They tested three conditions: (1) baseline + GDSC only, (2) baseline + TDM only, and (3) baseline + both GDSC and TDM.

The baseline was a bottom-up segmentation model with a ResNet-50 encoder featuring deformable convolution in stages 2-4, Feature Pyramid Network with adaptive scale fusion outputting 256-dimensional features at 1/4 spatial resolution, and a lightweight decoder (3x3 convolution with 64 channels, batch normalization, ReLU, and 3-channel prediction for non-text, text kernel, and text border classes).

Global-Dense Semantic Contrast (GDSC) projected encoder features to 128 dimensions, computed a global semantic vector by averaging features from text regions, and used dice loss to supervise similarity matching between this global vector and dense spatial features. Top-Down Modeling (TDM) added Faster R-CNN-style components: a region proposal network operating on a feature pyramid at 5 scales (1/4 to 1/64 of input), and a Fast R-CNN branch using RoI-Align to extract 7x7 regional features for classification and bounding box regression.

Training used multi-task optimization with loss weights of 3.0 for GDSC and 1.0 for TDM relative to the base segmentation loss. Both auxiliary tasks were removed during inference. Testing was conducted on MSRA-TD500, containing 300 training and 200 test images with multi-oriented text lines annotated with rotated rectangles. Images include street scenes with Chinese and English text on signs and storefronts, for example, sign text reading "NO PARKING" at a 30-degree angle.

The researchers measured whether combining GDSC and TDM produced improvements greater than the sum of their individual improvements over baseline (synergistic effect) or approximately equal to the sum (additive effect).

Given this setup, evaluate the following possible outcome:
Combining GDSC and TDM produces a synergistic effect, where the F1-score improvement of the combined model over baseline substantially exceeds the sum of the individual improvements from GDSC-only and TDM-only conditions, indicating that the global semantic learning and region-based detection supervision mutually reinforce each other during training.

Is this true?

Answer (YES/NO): NO